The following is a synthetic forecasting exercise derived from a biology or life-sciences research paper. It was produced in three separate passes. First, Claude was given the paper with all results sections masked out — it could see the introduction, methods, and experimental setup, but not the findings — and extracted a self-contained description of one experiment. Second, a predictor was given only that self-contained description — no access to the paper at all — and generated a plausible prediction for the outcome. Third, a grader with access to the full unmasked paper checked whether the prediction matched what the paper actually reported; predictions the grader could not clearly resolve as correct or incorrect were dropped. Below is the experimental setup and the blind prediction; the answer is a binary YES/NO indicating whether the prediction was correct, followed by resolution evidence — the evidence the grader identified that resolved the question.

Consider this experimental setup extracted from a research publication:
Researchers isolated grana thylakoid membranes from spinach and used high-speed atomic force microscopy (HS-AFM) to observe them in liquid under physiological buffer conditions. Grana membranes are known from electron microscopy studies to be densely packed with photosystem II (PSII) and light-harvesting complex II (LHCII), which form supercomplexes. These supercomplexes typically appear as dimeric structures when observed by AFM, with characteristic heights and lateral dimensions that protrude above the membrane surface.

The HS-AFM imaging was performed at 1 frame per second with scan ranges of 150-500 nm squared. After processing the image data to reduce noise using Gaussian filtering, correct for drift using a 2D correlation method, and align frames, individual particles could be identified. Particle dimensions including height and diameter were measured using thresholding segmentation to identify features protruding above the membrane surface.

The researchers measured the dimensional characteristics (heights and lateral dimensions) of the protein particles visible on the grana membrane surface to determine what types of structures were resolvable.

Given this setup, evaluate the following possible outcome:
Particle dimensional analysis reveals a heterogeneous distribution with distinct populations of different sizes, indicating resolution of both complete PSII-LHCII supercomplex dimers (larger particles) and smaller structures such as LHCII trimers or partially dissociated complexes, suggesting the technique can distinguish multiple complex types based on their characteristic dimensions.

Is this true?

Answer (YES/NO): NO